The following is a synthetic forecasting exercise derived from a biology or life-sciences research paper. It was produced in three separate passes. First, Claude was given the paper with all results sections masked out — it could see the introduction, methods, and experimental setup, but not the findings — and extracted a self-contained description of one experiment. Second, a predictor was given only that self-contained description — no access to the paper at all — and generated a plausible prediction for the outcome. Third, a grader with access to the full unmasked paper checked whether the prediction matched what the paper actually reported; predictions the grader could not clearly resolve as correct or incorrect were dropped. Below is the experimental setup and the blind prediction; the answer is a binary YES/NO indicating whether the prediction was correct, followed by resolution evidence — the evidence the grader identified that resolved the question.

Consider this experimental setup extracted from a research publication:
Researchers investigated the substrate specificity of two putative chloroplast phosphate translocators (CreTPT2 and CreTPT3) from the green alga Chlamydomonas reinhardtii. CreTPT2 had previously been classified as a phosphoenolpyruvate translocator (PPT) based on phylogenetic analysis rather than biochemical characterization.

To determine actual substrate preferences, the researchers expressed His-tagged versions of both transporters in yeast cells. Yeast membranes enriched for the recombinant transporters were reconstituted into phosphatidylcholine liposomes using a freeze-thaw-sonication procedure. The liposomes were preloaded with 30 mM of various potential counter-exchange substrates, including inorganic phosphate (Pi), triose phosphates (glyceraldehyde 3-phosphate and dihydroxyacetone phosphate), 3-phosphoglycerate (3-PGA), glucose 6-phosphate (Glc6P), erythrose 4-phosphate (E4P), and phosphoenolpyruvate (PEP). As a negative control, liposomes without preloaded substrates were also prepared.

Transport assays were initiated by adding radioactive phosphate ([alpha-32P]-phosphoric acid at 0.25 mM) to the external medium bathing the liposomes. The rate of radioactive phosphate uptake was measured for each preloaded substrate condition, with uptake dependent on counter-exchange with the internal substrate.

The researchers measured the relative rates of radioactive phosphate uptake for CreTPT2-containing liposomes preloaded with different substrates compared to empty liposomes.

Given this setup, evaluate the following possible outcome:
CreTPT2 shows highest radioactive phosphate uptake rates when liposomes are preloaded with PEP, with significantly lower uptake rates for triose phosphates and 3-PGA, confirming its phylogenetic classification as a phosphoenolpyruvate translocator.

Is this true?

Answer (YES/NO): NO